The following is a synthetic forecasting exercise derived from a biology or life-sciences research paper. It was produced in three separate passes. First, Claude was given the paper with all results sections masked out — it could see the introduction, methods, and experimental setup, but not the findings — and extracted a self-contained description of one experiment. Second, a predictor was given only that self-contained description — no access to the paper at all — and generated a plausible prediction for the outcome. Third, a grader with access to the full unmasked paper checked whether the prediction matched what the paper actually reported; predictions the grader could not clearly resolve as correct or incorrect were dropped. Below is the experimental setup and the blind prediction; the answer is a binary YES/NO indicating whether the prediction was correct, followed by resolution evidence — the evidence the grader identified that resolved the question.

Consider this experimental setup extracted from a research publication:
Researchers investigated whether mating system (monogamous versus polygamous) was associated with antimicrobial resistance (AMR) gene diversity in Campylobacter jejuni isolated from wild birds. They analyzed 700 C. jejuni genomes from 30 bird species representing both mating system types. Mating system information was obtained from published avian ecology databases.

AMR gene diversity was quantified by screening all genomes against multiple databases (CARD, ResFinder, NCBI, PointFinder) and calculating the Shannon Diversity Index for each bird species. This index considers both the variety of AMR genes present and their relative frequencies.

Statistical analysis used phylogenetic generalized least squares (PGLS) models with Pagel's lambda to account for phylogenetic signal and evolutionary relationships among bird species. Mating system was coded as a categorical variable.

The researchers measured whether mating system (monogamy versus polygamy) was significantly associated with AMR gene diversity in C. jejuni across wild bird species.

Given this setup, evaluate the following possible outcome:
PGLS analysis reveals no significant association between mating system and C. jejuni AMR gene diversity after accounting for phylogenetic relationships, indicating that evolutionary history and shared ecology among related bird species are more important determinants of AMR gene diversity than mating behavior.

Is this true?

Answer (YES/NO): YES